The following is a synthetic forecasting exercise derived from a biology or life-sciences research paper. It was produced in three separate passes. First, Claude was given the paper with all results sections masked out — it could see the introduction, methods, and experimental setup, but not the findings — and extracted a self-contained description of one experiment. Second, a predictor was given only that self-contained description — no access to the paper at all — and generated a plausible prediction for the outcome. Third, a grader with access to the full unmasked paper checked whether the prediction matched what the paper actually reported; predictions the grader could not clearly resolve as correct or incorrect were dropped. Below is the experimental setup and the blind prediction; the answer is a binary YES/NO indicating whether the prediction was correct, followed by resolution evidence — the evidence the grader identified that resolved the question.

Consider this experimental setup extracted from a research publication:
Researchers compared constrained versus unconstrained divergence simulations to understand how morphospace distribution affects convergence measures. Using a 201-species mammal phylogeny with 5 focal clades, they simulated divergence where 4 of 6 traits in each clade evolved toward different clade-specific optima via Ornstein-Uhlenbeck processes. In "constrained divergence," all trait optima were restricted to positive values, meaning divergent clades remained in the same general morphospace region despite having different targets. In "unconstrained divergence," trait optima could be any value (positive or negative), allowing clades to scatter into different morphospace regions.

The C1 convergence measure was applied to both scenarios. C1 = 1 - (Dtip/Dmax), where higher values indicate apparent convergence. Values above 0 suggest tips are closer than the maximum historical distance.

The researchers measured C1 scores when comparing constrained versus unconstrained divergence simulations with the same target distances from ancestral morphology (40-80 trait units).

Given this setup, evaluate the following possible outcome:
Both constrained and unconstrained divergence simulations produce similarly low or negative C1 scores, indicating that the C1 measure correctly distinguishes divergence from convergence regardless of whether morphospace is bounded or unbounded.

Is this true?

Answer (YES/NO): NO